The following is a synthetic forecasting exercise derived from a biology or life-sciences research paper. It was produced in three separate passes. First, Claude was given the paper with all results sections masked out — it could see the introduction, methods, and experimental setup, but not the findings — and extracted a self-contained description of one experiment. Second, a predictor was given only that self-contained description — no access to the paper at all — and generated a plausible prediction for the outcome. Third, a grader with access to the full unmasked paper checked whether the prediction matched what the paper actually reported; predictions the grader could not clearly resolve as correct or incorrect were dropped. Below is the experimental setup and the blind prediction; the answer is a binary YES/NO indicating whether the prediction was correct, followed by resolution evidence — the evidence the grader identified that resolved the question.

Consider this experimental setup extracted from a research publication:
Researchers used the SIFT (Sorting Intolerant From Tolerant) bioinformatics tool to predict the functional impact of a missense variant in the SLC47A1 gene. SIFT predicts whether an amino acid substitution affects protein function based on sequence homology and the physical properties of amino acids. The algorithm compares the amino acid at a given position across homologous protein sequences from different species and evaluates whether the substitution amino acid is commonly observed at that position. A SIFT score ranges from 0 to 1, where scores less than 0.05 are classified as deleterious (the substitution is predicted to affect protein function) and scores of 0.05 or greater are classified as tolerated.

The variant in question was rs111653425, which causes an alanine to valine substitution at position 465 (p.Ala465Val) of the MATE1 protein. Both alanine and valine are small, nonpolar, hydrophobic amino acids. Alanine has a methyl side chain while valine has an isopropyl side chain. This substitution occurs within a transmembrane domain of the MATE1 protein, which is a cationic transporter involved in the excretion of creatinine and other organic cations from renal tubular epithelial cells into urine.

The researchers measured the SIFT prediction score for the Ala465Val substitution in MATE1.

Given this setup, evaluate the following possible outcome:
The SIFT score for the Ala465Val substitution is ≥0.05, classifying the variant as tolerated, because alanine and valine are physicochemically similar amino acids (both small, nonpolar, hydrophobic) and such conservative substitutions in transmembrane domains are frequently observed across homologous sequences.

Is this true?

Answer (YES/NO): NO